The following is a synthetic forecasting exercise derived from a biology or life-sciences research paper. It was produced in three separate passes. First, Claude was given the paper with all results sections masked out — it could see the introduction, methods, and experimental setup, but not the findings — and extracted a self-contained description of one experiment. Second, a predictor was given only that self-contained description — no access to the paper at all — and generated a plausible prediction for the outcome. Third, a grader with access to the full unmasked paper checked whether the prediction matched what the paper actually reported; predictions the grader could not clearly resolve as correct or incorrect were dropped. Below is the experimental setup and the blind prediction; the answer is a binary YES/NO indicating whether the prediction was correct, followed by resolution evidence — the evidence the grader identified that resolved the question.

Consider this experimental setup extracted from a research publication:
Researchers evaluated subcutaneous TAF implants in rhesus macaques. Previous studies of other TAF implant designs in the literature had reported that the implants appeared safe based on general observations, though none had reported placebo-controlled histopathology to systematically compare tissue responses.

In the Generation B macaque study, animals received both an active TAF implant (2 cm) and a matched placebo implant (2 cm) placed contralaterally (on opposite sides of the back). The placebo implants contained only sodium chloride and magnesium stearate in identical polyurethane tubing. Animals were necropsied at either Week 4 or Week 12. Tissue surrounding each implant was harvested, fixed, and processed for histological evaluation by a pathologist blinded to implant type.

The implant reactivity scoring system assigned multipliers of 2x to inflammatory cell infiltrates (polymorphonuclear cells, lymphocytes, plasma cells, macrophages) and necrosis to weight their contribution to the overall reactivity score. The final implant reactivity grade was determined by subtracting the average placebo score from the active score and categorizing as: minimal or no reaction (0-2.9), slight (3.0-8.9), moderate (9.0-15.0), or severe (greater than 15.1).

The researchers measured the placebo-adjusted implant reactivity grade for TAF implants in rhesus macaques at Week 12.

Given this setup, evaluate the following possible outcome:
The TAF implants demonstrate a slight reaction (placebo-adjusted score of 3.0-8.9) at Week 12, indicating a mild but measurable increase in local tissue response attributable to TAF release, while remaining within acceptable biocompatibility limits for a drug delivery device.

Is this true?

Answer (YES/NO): NO